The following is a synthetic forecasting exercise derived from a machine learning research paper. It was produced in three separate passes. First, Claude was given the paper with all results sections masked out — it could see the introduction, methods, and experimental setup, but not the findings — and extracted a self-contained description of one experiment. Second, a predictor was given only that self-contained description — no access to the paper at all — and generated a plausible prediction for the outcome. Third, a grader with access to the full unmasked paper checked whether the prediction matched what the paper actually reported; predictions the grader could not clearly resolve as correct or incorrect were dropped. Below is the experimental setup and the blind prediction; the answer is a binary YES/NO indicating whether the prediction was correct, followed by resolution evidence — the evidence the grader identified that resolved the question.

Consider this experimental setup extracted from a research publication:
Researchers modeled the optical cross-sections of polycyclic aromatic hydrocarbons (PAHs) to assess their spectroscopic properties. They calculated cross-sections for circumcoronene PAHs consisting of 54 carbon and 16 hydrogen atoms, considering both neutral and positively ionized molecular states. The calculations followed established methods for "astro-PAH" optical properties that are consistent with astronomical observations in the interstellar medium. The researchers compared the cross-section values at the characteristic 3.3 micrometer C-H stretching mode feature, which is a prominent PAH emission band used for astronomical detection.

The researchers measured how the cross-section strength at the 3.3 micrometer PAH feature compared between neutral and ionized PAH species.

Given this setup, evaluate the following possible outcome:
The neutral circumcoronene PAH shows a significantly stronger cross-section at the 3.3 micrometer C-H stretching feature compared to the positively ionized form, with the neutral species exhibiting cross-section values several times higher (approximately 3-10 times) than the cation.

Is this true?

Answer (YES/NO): NO